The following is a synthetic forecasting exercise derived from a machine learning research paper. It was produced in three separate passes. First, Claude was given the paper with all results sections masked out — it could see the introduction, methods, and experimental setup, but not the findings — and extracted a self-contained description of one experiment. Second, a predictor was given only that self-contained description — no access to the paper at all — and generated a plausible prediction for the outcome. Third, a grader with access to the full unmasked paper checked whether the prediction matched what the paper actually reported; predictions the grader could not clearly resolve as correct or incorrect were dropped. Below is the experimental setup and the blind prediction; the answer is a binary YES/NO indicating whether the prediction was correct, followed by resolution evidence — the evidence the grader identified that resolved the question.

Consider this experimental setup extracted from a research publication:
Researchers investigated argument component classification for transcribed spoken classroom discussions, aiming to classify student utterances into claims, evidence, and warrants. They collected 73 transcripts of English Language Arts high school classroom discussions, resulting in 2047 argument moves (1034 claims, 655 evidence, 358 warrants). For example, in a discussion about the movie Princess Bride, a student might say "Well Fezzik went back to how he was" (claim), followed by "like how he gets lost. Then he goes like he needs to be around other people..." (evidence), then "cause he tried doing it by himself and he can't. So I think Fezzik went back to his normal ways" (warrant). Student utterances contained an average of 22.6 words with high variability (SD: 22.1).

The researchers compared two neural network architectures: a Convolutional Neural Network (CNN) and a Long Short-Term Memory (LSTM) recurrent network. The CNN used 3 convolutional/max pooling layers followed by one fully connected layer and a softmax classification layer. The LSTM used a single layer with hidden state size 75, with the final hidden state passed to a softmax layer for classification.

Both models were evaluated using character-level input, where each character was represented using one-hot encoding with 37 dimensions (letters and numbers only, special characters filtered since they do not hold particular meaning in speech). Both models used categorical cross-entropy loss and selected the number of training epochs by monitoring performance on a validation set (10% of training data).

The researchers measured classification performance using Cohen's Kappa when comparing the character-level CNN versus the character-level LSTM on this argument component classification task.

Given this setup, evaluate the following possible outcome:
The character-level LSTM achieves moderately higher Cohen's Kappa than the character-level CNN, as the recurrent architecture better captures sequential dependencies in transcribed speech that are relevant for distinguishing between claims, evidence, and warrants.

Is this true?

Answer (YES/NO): NO